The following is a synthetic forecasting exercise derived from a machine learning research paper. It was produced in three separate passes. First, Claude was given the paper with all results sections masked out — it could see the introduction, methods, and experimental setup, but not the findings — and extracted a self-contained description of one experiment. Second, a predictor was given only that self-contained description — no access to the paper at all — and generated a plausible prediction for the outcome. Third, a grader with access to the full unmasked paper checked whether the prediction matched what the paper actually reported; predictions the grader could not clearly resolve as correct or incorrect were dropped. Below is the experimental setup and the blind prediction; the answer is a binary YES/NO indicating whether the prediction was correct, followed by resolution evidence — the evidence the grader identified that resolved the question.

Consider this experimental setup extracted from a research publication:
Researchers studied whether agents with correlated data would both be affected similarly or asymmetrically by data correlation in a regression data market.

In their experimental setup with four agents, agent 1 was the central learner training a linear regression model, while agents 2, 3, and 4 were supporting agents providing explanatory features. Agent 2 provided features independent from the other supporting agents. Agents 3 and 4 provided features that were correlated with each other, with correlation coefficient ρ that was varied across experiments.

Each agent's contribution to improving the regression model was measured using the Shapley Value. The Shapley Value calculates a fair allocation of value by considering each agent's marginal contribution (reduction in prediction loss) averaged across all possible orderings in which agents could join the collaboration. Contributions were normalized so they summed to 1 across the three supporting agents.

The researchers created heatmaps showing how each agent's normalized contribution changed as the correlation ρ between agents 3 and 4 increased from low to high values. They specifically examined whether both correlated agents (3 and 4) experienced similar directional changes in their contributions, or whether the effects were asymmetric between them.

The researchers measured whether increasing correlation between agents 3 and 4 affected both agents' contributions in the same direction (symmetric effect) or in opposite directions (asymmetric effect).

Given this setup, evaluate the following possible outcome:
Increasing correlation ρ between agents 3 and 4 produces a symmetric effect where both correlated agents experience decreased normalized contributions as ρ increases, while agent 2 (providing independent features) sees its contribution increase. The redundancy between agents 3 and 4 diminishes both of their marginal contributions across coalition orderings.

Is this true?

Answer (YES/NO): YES